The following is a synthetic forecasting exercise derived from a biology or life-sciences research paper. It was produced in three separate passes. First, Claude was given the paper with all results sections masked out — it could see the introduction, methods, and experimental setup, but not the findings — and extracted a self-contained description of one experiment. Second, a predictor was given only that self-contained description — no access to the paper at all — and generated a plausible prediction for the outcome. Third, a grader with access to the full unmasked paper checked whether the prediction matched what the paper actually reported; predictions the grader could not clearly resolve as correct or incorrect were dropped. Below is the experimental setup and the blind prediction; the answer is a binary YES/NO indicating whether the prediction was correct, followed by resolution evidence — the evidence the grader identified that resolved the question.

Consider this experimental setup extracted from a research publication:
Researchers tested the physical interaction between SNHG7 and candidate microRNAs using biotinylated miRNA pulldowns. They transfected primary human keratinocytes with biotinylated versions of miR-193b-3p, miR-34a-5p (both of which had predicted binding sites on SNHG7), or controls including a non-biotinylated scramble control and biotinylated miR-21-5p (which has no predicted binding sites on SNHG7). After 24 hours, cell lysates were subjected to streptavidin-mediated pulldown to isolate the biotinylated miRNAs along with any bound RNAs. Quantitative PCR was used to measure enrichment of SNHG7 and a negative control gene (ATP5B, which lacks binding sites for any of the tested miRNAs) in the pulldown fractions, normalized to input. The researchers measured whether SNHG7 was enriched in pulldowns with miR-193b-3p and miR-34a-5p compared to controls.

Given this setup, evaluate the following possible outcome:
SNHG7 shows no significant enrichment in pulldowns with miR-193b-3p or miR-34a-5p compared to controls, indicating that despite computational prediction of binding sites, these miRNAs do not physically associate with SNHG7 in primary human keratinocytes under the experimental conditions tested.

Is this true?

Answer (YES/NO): NO